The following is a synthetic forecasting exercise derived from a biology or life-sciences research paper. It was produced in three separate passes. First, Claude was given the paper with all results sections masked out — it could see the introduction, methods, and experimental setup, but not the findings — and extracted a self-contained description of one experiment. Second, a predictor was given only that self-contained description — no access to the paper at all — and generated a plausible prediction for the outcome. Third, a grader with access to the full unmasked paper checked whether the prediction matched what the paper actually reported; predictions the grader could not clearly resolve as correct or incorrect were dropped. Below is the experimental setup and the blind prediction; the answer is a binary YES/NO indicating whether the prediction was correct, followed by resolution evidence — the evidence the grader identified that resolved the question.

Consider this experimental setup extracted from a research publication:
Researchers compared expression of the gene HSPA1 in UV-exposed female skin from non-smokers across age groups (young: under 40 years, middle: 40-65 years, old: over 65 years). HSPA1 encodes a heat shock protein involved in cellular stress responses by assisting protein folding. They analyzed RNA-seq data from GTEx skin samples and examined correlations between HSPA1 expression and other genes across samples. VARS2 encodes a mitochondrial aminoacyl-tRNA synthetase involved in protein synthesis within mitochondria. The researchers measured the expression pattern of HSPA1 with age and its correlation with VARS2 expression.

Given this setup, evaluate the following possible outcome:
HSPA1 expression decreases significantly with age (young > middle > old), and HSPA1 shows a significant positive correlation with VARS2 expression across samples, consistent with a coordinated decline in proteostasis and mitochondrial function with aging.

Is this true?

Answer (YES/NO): NO